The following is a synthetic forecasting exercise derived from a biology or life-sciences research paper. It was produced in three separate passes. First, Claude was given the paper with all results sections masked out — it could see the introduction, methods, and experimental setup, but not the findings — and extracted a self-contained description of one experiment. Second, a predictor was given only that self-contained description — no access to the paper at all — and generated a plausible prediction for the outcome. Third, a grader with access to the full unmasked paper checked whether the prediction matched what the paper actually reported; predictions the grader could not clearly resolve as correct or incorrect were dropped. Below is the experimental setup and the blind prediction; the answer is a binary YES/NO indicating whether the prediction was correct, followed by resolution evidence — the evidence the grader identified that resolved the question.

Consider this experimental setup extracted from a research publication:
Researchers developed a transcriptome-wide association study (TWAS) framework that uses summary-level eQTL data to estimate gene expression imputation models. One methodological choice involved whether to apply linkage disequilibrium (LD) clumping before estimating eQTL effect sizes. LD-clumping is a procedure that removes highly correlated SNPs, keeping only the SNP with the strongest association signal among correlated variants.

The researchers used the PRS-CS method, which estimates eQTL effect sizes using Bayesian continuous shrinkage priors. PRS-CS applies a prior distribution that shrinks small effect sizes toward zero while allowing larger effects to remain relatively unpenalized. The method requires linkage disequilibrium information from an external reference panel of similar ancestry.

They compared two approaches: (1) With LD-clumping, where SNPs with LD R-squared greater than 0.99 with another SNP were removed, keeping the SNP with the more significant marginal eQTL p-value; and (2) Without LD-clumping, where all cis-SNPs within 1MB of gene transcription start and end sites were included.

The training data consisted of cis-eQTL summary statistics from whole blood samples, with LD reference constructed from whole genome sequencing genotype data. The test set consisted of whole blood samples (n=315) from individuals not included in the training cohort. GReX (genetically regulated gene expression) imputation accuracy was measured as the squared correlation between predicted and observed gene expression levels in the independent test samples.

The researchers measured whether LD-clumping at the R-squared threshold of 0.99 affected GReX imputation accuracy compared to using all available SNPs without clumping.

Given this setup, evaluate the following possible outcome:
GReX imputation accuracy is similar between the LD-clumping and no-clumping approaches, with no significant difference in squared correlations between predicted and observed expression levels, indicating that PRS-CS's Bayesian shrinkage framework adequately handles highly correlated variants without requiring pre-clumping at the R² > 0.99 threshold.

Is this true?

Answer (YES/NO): YES